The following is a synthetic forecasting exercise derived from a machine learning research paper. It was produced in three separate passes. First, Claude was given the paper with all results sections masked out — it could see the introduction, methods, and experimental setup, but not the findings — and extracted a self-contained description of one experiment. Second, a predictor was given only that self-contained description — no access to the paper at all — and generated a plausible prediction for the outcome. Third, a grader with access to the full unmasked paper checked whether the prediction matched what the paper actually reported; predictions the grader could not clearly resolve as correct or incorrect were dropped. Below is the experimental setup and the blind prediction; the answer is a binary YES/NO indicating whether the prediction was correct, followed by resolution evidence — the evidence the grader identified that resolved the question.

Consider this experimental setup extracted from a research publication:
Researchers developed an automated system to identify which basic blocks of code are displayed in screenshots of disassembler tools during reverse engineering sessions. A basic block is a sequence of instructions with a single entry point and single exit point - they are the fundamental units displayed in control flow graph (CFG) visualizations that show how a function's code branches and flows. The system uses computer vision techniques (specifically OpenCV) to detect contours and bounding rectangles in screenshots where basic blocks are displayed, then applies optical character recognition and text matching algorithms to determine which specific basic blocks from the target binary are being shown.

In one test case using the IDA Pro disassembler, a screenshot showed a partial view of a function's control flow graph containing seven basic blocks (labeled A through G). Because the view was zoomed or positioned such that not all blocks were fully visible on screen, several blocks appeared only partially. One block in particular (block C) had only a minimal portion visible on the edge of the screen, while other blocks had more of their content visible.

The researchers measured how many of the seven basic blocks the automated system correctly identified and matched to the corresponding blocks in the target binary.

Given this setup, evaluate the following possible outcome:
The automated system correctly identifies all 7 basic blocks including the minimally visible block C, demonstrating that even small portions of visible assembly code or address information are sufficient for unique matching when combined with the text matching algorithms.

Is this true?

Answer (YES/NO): NO